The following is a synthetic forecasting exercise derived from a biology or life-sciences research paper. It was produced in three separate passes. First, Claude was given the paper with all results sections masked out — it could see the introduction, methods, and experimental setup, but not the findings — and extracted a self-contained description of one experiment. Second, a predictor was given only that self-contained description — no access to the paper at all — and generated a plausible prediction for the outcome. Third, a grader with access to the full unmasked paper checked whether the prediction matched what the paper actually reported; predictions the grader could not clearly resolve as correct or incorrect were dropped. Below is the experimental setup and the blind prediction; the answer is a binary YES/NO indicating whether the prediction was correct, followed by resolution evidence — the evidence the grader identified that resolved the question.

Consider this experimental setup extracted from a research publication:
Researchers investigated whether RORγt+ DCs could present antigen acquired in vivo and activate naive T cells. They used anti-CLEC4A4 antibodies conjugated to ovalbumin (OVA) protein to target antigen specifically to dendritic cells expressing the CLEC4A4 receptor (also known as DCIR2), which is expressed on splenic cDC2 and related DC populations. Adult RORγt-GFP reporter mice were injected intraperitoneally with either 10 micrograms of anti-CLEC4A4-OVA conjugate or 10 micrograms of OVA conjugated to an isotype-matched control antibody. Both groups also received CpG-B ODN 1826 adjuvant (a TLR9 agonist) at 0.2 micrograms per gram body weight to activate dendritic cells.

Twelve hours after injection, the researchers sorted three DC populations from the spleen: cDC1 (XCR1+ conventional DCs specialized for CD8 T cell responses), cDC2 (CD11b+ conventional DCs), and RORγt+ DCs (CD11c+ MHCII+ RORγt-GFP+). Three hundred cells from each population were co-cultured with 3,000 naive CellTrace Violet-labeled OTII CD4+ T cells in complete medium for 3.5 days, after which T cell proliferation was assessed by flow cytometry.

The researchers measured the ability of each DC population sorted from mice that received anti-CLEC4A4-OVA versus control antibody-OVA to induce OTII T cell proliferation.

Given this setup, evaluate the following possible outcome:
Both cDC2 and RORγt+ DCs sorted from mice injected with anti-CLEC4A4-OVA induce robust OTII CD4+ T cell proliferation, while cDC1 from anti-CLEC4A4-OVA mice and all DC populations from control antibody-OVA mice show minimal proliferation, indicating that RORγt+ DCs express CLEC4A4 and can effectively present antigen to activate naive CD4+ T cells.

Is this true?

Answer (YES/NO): YES